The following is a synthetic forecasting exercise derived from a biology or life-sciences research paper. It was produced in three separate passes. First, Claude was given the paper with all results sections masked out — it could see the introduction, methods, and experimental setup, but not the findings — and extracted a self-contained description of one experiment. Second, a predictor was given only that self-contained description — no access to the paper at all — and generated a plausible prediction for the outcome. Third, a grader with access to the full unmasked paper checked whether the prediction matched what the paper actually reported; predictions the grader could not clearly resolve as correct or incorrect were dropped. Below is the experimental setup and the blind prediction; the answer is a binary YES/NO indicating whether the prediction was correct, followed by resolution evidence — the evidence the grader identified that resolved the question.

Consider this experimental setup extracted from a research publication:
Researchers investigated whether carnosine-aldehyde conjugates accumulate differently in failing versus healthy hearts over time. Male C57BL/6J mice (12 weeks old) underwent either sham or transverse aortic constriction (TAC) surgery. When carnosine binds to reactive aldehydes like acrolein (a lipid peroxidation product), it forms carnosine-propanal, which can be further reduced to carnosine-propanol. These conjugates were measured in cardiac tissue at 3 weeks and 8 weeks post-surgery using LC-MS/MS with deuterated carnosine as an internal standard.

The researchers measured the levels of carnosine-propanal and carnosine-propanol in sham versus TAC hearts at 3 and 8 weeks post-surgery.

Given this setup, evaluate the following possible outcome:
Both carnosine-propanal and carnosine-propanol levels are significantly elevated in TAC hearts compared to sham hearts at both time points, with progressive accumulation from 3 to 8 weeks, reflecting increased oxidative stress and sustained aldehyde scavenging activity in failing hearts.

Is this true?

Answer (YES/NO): NO